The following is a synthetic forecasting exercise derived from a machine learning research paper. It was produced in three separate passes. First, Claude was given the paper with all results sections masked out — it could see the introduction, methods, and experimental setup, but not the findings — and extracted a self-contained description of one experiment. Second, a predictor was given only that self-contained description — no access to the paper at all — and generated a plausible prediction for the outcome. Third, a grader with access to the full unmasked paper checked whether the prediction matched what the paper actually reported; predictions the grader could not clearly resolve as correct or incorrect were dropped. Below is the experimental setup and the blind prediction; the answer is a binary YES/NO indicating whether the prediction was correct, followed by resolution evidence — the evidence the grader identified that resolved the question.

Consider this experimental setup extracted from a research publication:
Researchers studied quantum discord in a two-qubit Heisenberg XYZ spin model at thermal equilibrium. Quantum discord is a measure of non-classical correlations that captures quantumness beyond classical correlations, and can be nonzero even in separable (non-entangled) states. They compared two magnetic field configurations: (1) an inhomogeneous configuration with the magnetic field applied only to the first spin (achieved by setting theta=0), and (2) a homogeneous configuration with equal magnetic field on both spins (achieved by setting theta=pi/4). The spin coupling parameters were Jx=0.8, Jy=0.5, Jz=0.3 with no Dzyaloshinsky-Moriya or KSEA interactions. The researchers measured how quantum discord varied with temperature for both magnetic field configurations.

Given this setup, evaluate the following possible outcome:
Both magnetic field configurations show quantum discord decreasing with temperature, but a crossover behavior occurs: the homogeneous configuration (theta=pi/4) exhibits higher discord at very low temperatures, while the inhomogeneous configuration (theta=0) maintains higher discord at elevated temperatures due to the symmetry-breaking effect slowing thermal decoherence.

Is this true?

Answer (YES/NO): NO